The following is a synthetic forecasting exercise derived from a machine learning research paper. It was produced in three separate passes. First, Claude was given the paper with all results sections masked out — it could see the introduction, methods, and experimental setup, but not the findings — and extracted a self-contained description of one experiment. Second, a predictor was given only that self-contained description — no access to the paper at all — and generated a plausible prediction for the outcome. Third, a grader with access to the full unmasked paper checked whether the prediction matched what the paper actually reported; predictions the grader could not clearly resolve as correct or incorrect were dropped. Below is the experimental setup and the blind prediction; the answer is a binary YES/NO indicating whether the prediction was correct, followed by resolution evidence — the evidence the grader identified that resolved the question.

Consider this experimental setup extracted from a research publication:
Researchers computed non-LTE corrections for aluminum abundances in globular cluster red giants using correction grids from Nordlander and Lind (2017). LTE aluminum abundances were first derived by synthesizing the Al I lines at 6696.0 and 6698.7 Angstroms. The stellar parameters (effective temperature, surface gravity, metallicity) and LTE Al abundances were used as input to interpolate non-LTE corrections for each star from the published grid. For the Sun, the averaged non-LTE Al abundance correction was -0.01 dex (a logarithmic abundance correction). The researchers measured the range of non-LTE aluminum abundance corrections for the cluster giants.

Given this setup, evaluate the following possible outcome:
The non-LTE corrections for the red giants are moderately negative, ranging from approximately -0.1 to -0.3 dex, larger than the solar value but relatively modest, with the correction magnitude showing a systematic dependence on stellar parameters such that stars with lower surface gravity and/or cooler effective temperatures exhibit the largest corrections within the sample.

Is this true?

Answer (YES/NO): NO